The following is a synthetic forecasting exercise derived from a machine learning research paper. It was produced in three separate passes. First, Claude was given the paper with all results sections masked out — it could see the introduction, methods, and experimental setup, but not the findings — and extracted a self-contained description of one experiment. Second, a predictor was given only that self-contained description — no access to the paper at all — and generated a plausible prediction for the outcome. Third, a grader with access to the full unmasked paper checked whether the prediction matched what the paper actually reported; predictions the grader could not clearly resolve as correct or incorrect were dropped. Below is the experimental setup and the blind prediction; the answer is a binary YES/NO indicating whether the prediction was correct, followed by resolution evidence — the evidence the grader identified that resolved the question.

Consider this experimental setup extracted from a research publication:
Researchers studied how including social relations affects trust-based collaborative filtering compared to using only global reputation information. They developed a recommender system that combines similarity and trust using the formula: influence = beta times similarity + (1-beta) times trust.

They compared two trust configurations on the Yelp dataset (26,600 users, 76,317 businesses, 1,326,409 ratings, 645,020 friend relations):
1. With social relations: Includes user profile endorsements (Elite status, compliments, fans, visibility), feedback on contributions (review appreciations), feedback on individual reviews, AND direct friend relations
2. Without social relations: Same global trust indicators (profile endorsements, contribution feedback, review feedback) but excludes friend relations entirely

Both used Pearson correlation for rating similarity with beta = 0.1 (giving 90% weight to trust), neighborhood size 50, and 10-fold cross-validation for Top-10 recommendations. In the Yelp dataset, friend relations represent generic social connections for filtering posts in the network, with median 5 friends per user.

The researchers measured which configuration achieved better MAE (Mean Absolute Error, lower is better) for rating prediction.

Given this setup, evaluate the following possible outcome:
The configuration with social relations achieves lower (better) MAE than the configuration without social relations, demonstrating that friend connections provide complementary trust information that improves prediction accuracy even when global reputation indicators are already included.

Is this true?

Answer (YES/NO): YES